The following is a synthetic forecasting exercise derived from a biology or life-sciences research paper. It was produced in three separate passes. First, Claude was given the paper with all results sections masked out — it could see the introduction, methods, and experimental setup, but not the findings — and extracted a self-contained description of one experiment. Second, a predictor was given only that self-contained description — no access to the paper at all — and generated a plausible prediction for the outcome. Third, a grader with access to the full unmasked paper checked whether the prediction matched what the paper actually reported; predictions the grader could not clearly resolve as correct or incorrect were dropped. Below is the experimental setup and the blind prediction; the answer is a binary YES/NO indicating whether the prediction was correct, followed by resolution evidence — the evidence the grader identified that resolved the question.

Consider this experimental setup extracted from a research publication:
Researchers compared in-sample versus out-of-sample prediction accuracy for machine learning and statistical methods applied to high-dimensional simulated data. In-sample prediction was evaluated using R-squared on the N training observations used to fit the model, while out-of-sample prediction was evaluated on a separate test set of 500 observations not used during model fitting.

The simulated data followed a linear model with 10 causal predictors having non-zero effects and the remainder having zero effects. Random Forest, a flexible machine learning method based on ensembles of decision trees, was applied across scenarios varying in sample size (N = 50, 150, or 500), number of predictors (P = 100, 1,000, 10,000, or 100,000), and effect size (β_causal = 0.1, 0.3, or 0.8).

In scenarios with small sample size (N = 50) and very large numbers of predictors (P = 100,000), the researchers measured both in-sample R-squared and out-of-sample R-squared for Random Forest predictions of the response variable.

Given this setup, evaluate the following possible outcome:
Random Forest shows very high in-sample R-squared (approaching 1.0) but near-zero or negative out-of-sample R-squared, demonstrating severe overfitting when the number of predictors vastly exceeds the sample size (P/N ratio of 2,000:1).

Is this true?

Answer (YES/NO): NO